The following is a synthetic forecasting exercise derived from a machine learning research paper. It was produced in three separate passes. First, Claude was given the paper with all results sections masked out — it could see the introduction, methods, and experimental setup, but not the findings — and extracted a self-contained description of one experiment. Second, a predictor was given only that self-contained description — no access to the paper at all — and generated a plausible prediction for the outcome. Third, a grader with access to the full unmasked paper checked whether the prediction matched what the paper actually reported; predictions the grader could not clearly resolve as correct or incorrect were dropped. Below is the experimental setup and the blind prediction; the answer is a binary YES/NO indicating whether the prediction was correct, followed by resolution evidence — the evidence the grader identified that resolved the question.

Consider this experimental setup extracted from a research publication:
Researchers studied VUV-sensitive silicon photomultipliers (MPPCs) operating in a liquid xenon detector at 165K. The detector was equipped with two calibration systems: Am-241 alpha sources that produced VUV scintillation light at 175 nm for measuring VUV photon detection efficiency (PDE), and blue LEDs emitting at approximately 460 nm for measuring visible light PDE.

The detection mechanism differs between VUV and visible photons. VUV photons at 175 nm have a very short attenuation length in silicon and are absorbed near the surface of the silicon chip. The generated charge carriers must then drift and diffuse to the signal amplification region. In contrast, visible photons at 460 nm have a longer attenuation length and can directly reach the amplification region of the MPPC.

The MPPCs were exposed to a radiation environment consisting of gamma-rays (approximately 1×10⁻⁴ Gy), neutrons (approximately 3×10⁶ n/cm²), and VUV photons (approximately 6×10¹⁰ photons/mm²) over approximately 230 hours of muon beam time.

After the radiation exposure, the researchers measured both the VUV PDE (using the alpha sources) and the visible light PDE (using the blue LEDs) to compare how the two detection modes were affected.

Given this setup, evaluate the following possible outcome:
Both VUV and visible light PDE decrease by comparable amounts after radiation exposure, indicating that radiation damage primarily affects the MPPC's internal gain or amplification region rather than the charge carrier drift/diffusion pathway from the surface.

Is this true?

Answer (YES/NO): NO